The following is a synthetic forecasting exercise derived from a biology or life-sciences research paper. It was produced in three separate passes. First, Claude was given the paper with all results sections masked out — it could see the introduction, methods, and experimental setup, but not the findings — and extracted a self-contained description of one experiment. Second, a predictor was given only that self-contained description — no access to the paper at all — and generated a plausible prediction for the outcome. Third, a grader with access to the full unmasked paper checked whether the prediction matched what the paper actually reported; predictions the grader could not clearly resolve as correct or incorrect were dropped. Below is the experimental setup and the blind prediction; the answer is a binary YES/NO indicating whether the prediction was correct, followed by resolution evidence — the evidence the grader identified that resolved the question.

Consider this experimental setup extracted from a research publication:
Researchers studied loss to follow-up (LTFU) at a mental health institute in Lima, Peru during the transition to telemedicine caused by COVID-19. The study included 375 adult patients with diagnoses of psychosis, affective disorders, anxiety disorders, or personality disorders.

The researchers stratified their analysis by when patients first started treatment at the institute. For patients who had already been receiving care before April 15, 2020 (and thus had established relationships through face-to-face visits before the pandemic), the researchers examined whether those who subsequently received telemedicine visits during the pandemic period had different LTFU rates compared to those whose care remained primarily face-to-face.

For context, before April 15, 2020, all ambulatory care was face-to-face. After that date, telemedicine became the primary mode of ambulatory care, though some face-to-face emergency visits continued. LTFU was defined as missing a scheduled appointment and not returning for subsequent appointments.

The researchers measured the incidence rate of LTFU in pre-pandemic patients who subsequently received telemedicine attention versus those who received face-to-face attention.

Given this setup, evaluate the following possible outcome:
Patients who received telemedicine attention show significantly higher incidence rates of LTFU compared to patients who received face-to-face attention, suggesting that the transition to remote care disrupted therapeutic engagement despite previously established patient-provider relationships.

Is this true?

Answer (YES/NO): NO